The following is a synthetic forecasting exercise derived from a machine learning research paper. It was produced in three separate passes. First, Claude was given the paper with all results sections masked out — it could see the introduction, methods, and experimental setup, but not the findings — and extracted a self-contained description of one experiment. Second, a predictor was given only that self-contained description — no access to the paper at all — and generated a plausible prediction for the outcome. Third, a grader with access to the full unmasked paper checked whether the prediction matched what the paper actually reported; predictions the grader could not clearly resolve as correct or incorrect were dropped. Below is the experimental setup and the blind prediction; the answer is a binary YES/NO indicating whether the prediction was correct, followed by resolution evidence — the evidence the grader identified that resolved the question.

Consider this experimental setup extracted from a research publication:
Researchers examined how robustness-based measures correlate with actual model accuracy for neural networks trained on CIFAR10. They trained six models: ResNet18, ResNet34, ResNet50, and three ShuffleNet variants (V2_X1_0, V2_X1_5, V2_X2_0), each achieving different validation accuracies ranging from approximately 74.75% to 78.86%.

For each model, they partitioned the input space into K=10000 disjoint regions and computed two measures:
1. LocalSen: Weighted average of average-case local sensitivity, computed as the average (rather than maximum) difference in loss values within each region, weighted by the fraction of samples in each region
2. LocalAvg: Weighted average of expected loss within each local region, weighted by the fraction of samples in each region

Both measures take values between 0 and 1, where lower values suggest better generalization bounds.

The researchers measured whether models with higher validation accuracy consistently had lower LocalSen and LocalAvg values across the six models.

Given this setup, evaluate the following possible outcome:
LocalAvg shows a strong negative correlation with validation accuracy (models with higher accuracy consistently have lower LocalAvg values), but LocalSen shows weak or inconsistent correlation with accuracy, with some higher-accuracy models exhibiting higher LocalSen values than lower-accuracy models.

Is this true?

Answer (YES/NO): NO